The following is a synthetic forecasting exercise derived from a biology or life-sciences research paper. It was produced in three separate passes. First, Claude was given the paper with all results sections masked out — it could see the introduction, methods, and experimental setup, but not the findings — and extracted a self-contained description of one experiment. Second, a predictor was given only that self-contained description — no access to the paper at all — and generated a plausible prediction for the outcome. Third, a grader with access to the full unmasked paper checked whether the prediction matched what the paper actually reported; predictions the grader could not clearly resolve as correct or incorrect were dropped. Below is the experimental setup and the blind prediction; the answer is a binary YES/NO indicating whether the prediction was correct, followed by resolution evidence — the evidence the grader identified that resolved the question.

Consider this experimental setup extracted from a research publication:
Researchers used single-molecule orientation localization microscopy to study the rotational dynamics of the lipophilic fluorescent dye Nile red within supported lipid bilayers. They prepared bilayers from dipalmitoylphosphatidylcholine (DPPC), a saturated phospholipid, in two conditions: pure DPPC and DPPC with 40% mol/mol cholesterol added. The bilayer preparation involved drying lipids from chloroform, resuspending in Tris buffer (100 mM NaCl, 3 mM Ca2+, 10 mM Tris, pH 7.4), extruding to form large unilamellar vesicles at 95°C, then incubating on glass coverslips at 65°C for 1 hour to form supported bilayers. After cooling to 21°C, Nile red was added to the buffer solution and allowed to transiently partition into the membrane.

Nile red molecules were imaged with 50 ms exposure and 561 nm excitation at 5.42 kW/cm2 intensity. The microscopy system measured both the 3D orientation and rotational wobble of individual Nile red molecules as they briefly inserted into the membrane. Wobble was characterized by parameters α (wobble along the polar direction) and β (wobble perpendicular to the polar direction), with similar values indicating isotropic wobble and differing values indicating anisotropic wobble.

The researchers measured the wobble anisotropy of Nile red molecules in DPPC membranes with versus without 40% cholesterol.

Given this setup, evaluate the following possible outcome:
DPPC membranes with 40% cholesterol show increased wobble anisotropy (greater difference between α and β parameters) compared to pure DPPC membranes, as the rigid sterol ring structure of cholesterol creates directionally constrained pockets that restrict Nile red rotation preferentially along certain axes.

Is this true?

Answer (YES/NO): NO